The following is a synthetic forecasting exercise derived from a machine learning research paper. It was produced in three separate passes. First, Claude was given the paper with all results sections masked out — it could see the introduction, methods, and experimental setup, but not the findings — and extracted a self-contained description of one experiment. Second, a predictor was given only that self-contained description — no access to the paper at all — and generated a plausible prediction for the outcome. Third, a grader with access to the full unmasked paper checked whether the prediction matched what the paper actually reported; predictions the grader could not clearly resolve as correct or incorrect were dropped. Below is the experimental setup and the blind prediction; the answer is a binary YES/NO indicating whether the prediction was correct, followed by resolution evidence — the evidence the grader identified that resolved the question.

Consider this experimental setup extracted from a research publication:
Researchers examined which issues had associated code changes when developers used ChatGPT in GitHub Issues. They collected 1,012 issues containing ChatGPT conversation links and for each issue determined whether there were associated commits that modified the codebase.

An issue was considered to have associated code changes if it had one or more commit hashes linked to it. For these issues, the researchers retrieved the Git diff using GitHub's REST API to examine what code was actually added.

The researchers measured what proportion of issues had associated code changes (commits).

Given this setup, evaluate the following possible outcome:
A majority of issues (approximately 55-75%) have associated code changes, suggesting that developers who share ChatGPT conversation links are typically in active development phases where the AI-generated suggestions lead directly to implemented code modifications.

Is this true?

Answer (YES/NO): NO